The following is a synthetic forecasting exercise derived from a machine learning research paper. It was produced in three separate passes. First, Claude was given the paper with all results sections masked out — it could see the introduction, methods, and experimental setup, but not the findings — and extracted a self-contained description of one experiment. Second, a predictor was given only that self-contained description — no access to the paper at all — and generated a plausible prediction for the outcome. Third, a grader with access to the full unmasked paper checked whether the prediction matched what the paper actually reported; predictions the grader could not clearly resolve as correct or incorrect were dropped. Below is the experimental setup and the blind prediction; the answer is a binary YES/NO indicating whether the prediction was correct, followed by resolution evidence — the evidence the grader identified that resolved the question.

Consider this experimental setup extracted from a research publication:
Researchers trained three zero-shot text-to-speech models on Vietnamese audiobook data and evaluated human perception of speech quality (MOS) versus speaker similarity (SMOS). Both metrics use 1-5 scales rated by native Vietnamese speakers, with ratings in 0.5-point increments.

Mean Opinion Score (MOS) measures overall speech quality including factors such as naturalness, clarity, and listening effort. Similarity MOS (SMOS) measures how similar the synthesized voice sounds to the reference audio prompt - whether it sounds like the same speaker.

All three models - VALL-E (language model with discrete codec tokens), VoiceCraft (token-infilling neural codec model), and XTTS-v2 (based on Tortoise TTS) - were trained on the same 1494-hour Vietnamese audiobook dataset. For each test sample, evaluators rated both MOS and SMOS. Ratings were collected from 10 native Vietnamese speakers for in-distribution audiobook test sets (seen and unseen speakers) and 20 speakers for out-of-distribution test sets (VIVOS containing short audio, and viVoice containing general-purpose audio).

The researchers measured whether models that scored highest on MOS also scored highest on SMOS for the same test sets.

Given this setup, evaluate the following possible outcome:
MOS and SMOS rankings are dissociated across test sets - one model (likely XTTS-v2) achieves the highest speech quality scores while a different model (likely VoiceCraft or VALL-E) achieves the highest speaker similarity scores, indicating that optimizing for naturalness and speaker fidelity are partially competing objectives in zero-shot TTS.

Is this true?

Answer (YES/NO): NO